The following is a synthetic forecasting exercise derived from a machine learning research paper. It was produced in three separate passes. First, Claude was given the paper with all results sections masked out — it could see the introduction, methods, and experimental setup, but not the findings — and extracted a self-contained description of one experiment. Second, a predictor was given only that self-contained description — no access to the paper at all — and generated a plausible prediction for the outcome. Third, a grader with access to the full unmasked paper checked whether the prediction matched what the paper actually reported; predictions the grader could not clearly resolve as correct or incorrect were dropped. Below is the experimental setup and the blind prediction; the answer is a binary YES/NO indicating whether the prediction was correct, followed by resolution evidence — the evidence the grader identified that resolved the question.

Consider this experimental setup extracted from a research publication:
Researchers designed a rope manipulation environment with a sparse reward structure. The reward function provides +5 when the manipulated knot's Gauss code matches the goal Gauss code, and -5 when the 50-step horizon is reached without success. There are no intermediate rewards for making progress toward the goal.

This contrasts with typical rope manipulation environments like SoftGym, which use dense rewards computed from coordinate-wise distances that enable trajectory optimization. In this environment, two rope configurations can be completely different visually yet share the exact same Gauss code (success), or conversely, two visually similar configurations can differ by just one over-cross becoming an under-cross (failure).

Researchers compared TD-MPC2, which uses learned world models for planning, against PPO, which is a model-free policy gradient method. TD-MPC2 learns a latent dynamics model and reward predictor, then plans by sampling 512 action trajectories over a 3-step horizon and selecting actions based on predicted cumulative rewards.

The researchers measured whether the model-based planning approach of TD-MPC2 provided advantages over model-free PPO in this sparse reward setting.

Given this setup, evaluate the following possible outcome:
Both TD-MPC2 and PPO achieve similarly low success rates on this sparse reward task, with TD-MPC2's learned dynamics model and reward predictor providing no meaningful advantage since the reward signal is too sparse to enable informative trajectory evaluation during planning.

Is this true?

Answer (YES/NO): NO